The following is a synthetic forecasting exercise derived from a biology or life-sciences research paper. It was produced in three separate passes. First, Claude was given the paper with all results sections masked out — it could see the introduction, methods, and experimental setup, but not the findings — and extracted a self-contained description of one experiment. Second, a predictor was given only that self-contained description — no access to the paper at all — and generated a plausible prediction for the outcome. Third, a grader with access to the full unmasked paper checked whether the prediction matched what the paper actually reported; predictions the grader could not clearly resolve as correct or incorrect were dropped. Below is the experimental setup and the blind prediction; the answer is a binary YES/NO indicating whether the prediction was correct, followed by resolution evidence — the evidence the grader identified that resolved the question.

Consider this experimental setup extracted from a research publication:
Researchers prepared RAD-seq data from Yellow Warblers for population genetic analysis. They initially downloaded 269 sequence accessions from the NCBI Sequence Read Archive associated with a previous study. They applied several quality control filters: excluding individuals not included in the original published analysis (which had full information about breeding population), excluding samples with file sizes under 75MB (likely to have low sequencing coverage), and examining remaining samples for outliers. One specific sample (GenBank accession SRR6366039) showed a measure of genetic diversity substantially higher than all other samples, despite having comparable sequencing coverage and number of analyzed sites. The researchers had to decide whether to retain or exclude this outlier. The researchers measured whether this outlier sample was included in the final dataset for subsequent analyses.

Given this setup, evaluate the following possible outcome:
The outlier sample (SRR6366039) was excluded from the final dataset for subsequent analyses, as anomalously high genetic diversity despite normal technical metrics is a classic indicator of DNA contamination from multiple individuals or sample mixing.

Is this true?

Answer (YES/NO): NO